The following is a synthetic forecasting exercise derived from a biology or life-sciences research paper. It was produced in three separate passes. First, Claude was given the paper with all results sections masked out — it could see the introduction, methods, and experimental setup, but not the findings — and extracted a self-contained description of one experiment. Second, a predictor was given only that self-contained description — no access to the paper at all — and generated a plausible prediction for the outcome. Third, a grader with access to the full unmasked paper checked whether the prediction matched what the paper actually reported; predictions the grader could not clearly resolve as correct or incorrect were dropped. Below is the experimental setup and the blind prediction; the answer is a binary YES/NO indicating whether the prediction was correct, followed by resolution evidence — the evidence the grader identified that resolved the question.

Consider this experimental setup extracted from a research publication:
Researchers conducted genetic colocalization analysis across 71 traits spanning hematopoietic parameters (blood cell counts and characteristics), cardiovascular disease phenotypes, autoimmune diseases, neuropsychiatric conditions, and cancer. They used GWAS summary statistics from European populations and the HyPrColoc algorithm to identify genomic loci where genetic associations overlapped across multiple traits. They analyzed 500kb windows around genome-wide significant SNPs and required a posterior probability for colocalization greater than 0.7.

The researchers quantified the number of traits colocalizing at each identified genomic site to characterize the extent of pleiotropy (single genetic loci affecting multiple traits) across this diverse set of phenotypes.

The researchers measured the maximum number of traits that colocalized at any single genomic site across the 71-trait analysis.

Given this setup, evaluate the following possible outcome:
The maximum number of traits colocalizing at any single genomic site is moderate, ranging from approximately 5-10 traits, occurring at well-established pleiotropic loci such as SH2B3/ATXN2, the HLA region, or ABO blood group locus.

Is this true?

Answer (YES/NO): NO